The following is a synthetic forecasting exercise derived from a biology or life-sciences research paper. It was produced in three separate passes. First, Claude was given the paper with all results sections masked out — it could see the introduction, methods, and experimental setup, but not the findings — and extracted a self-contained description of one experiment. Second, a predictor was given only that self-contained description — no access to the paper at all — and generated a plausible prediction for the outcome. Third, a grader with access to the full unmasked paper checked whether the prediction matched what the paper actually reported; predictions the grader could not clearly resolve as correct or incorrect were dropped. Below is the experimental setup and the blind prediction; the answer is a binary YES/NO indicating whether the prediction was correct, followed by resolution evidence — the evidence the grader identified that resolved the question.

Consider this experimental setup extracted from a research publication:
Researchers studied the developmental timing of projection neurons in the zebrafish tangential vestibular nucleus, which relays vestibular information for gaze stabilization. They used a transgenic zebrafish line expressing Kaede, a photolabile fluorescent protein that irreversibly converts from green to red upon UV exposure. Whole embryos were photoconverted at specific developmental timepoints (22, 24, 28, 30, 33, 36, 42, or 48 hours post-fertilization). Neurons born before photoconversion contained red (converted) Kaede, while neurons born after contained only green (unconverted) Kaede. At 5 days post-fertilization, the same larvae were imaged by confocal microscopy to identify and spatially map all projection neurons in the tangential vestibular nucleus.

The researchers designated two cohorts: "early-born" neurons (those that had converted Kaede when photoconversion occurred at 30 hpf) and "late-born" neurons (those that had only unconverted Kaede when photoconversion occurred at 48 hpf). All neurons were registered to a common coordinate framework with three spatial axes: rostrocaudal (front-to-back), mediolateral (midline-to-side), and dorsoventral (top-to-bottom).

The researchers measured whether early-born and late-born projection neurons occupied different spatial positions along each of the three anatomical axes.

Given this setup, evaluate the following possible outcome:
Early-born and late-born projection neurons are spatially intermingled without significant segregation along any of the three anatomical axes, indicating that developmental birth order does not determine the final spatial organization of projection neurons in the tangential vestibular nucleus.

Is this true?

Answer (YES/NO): NO